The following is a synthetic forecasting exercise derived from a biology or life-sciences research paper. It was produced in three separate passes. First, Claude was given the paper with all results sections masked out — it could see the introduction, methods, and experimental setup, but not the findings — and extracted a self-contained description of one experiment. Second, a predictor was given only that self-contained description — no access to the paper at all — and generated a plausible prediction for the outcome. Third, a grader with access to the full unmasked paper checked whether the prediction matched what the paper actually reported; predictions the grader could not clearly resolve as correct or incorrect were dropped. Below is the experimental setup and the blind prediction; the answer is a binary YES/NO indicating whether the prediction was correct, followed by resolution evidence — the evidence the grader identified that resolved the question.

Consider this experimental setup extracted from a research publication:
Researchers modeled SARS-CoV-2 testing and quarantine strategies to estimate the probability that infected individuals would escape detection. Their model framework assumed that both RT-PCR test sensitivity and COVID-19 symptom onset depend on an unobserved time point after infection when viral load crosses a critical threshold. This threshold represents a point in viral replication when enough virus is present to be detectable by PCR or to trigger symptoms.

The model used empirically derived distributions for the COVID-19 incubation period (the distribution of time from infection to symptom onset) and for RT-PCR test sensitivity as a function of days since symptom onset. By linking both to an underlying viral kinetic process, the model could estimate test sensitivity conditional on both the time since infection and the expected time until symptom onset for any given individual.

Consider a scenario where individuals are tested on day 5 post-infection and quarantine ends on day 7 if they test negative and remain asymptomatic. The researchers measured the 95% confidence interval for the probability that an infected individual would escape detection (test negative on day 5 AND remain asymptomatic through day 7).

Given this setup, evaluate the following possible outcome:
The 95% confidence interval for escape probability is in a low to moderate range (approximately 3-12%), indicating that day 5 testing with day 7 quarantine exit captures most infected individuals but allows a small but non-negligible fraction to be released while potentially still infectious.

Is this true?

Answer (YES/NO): NO